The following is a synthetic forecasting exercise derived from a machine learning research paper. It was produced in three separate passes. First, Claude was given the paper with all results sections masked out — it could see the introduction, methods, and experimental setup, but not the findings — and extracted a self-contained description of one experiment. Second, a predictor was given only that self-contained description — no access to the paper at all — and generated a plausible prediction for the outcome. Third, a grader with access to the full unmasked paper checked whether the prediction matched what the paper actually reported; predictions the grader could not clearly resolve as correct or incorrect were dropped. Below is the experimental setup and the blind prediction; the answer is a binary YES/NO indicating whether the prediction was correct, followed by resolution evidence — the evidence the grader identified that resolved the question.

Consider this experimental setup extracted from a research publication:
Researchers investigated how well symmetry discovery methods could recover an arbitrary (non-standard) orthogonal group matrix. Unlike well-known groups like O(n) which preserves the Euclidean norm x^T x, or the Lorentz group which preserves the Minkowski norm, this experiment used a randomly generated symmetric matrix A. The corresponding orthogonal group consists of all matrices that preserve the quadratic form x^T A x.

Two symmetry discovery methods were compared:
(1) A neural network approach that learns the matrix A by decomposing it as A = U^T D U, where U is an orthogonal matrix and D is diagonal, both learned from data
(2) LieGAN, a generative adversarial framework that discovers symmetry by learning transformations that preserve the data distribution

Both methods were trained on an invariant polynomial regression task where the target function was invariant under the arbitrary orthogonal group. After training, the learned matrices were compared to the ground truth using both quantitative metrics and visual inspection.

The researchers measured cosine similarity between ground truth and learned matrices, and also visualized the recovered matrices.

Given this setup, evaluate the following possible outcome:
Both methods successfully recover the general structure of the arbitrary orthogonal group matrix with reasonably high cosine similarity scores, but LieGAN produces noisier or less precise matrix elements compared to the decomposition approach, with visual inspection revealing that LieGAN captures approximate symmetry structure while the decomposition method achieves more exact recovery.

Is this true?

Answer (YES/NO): NO